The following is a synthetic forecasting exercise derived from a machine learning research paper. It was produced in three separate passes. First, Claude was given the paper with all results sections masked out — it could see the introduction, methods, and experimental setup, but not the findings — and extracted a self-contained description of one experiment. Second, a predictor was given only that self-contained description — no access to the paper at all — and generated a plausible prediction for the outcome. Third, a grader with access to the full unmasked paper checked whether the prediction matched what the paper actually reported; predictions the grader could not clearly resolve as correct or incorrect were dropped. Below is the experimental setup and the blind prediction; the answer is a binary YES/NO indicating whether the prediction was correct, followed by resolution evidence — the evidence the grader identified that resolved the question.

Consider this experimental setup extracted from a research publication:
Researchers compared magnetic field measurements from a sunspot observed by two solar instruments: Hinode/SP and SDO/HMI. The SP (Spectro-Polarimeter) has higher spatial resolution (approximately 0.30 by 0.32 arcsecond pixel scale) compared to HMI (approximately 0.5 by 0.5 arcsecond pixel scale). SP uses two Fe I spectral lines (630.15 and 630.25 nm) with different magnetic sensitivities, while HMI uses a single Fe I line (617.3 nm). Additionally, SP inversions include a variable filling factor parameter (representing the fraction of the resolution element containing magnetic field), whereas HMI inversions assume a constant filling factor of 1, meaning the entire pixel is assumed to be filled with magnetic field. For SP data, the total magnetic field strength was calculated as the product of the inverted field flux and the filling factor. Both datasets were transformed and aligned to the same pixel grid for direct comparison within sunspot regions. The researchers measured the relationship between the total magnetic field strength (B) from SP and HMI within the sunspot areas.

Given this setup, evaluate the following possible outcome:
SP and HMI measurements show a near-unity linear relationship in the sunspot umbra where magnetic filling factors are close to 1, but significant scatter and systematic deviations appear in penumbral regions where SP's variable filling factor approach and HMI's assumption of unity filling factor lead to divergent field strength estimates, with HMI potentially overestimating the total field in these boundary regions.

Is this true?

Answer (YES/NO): NO